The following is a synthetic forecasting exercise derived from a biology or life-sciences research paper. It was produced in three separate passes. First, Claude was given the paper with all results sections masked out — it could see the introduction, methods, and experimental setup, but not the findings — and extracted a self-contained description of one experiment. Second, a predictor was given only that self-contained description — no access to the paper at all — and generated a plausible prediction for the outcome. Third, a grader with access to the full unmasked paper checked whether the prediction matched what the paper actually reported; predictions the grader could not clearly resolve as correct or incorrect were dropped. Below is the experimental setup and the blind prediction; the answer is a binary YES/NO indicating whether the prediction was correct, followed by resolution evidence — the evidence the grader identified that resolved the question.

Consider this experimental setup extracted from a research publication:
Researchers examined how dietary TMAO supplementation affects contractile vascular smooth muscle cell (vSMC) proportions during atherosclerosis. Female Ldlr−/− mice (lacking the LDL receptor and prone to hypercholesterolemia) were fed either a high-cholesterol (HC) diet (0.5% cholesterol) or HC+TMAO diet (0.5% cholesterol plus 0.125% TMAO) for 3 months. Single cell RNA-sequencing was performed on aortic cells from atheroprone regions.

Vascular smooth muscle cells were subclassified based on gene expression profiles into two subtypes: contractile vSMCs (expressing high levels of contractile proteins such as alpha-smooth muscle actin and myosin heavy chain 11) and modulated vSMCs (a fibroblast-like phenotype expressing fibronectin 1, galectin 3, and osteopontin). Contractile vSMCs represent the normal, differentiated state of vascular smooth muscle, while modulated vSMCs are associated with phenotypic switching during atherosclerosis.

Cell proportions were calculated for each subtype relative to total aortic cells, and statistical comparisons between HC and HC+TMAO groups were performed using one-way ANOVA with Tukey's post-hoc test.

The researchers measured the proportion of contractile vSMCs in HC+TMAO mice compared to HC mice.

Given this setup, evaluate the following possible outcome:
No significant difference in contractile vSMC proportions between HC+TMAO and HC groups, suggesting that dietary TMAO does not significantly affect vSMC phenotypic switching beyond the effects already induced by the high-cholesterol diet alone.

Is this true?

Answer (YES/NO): YES